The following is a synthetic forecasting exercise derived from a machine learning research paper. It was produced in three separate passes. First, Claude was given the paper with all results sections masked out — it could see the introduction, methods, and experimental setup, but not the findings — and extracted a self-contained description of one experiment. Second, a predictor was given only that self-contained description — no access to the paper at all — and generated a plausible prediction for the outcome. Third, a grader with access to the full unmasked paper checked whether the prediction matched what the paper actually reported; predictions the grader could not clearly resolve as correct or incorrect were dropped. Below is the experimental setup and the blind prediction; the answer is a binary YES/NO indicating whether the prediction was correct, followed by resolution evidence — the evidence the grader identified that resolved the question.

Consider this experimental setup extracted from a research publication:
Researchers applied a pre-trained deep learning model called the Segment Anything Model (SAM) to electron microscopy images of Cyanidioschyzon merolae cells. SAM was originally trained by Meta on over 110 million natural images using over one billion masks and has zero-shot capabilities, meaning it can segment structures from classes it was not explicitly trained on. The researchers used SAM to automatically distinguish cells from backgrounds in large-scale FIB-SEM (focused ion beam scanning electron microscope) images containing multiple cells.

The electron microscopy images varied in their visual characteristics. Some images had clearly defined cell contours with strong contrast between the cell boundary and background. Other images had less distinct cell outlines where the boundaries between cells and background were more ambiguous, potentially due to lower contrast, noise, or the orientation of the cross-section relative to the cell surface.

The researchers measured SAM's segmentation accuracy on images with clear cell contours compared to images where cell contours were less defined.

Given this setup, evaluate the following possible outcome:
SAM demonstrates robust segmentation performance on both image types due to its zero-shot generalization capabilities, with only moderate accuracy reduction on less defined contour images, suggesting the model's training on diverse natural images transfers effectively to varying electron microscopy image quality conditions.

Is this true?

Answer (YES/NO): NO